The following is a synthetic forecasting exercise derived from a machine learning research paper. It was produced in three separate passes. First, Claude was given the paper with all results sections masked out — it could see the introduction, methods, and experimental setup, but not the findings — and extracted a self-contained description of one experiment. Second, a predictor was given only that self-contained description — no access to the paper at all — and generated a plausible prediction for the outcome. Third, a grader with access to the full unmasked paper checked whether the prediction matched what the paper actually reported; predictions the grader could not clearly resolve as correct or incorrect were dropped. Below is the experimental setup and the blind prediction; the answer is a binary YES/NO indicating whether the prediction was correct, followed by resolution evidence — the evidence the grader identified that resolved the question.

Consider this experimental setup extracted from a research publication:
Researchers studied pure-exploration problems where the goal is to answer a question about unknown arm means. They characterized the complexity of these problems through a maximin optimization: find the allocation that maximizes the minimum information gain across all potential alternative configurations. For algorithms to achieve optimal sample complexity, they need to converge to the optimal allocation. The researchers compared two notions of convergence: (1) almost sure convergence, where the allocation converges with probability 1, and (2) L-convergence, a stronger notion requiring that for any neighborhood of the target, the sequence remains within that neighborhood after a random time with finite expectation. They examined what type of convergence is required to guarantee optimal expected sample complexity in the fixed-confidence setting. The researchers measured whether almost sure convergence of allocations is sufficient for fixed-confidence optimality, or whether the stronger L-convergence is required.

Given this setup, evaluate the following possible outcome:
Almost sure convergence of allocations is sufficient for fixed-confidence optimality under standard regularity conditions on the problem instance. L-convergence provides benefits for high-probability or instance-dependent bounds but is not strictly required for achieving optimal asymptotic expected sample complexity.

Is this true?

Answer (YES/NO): NO